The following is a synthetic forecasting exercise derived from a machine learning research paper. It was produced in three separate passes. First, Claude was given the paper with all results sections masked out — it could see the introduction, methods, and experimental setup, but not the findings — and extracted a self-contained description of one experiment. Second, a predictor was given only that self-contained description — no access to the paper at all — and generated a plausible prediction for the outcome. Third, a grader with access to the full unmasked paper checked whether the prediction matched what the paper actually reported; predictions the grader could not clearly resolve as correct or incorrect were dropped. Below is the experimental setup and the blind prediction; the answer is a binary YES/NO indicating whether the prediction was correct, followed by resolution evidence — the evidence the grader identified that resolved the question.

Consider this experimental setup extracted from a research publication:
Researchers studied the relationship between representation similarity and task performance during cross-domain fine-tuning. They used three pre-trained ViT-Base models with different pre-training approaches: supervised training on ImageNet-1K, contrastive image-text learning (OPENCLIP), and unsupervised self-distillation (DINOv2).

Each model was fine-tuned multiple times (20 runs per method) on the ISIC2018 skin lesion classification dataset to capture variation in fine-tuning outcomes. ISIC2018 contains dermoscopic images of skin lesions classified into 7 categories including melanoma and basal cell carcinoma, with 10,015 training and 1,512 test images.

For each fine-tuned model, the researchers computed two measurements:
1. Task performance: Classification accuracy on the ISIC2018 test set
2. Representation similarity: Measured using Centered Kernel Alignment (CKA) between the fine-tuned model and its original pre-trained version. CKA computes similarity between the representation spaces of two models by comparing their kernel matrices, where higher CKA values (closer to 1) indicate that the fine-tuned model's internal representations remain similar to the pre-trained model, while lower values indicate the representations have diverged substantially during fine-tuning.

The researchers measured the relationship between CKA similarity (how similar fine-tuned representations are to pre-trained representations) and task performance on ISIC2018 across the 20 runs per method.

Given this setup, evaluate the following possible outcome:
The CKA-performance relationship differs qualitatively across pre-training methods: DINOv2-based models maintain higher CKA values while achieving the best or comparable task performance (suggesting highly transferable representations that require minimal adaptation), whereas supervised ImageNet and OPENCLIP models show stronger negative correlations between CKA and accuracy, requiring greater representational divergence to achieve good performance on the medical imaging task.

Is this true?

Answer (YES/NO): NO